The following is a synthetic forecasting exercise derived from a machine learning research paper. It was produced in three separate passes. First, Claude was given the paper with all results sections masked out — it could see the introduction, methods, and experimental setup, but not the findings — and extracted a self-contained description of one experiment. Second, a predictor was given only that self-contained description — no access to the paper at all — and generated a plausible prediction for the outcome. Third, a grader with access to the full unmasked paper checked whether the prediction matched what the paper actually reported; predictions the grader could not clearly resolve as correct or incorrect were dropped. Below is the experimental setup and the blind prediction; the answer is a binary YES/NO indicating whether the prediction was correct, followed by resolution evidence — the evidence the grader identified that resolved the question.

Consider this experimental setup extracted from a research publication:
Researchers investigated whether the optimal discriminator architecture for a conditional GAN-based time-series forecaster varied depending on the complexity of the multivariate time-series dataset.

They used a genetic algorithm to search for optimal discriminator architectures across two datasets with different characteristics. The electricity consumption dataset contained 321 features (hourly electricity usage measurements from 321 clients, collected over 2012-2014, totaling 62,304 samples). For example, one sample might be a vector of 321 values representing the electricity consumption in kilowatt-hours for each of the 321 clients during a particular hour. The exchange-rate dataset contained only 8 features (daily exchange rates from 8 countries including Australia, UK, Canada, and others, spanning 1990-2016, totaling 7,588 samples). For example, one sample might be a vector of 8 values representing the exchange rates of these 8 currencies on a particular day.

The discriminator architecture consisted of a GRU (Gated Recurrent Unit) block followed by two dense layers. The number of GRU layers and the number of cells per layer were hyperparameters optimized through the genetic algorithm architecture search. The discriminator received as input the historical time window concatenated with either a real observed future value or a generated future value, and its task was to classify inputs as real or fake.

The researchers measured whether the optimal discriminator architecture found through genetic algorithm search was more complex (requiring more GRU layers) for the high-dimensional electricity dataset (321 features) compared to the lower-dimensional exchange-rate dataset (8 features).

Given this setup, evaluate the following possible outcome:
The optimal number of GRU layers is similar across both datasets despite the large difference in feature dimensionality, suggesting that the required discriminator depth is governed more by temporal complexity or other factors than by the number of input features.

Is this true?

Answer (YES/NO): NO